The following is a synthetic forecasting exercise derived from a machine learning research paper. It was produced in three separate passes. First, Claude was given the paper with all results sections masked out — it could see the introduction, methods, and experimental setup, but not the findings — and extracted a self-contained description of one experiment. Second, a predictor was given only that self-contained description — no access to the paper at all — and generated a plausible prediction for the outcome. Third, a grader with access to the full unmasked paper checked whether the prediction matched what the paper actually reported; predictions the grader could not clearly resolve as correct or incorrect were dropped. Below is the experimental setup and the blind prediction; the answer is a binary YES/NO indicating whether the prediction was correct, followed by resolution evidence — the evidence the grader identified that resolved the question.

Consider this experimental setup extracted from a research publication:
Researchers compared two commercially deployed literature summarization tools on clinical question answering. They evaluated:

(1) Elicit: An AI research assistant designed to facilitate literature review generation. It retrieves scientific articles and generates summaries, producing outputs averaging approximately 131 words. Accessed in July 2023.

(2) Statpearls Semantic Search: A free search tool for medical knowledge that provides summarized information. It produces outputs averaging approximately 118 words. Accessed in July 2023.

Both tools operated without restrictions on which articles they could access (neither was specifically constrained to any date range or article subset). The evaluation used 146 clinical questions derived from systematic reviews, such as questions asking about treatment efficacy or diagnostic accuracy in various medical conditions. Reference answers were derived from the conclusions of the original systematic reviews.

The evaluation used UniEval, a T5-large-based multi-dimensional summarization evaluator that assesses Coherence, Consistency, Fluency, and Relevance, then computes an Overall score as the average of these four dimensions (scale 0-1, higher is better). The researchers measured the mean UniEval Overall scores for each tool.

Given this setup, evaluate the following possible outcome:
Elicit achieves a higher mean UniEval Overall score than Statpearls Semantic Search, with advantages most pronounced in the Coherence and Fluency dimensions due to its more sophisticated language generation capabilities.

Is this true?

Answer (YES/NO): NO